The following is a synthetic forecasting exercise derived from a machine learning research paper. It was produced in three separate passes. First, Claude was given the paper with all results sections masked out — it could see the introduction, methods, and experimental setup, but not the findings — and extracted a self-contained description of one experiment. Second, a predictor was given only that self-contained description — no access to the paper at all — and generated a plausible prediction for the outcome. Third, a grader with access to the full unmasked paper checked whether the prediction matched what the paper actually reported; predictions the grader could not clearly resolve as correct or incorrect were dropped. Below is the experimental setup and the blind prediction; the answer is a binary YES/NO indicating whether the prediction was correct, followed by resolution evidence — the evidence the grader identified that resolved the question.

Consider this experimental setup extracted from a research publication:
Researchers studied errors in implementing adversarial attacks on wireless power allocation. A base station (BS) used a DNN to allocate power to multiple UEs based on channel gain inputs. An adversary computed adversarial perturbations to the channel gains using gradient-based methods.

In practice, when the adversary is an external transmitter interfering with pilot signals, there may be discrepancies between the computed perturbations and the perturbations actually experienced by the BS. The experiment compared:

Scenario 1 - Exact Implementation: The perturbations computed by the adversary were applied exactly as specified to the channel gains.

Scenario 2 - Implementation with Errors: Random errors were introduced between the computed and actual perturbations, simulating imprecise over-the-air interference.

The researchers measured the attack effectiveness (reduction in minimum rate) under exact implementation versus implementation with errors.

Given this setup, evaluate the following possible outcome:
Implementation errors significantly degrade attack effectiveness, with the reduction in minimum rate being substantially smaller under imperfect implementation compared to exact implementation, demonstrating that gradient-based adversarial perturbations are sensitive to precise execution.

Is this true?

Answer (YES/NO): NO